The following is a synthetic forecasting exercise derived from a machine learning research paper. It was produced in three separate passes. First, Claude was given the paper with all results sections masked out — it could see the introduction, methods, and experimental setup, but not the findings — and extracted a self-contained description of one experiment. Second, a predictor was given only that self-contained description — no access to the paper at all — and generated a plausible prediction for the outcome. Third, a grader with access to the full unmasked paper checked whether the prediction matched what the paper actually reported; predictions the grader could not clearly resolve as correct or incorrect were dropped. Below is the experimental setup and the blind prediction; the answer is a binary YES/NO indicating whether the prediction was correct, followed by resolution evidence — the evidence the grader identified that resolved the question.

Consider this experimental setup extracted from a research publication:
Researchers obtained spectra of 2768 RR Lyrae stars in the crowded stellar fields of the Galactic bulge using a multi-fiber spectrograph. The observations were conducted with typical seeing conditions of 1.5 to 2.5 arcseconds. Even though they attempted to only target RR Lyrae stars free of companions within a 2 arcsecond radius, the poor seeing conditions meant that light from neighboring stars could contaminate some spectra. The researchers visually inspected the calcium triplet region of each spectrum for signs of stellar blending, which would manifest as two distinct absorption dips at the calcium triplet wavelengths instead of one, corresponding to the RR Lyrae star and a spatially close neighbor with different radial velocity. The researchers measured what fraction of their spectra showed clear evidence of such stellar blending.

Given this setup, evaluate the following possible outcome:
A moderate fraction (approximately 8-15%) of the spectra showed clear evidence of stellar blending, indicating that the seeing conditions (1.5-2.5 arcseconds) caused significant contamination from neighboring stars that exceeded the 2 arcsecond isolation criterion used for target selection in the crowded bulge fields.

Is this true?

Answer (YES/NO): NO